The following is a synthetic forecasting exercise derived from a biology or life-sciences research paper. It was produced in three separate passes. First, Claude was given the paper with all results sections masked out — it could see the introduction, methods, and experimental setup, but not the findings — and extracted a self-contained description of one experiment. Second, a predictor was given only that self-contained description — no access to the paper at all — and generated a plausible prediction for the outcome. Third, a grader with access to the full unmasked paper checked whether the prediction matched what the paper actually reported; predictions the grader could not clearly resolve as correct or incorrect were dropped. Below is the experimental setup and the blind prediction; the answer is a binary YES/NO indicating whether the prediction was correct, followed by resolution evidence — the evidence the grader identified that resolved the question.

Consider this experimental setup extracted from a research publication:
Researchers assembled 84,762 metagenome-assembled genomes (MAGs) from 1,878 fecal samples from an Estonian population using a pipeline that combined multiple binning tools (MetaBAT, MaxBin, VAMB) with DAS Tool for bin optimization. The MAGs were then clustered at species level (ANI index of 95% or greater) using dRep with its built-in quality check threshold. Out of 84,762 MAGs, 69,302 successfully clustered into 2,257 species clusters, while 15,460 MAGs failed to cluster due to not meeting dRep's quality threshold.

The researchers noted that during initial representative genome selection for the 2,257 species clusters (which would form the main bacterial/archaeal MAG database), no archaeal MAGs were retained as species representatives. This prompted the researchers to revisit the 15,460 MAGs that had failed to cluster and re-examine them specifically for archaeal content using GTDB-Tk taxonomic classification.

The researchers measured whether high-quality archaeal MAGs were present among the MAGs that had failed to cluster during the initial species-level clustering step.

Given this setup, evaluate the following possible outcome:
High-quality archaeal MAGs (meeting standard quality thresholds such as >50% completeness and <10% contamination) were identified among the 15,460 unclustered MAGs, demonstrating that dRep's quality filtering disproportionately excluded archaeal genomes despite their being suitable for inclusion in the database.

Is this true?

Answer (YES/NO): YES